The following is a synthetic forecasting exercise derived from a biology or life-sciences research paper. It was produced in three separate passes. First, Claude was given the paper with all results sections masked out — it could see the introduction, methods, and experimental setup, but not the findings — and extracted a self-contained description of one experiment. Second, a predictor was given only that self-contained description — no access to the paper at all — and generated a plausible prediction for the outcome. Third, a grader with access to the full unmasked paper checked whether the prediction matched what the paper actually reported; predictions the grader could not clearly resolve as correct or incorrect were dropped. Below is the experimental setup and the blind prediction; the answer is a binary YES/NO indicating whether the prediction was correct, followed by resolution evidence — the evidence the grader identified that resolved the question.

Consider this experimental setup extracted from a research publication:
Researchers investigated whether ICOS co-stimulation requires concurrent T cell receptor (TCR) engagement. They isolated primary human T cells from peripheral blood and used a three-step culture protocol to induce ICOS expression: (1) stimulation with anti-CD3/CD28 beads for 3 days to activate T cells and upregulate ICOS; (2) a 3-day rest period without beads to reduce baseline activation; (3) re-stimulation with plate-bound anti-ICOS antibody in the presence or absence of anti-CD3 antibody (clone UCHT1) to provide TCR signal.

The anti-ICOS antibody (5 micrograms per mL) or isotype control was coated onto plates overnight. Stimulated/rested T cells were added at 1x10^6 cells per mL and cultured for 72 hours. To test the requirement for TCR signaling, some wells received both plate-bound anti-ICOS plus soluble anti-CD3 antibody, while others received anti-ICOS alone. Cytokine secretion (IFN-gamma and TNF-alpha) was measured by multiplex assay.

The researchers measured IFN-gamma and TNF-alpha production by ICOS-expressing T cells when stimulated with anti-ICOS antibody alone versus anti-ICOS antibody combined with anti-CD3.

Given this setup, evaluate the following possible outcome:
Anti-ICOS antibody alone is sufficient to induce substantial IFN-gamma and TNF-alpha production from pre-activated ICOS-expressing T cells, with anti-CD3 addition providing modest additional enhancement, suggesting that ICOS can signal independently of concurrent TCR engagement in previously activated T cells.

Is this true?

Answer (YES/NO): NO